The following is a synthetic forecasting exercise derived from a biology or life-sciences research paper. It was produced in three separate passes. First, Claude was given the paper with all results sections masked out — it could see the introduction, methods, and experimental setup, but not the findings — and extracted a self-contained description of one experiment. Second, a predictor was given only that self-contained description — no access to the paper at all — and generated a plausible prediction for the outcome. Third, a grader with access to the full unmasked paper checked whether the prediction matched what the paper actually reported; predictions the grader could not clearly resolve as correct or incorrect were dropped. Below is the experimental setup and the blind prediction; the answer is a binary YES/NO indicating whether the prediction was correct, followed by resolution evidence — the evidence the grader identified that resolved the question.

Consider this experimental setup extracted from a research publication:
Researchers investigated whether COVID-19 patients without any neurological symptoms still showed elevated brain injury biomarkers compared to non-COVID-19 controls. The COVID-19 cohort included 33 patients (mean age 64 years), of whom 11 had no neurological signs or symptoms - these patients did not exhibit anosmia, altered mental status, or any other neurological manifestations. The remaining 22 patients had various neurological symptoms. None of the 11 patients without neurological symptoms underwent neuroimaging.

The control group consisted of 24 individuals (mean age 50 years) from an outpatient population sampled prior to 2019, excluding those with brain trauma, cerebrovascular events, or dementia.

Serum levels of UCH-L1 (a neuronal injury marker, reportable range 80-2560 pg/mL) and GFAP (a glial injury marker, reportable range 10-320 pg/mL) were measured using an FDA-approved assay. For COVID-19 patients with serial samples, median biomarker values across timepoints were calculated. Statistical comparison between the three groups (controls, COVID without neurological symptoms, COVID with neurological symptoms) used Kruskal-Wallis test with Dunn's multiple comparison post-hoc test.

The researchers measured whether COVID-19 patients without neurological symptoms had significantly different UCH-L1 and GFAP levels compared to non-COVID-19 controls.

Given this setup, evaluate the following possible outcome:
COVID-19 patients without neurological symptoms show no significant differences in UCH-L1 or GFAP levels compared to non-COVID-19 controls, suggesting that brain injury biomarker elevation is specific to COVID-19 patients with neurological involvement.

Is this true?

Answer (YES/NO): YES